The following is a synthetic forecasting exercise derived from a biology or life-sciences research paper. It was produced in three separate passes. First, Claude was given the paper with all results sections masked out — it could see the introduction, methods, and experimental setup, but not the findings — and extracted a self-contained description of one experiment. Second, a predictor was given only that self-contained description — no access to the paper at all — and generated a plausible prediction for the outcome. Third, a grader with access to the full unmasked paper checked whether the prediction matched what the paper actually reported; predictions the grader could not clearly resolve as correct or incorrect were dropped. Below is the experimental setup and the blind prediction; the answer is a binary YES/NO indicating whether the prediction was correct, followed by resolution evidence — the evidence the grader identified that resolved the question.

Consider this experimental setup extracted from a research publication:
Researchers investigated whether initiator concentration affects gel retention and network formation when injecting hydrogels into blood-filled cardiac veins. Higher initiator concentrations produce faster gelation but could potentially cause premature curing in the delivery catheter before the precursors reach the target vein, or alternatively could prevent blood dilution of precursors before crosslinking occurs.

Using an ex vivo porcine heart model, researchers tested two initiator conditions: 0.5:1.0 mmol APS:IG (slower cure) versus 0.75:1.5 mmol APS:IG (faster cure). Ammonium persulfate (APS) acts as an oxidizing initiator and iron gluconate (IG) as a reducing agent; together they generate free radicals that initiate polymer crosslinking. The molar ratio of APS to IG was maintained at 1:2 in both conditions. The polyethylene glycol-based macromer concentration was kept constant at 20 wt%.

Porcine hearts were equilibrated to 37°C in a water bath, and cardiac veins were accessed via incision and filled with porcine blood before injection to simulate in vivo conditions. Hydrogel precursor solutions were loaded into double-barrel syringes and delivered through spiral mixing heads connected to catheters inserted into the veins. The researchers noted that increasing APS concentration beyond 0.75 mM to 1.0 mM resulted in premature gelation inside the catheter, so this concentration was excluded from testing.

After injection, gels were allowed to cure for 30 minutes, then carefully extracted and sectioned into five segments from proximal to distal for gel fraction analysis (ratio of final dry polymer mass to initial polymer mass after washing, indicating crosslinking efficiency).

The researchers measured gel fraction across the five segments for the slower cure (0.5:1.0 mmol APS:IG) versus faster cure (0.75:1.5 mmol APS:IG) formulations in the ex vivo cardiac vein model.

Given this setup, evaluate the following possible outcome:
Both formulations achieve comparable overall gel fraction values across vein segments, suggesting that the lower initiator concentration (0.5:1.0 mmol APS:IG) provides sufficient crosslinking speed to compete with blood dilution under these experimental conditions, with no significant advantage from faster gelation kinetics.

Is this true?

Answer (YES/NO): NO